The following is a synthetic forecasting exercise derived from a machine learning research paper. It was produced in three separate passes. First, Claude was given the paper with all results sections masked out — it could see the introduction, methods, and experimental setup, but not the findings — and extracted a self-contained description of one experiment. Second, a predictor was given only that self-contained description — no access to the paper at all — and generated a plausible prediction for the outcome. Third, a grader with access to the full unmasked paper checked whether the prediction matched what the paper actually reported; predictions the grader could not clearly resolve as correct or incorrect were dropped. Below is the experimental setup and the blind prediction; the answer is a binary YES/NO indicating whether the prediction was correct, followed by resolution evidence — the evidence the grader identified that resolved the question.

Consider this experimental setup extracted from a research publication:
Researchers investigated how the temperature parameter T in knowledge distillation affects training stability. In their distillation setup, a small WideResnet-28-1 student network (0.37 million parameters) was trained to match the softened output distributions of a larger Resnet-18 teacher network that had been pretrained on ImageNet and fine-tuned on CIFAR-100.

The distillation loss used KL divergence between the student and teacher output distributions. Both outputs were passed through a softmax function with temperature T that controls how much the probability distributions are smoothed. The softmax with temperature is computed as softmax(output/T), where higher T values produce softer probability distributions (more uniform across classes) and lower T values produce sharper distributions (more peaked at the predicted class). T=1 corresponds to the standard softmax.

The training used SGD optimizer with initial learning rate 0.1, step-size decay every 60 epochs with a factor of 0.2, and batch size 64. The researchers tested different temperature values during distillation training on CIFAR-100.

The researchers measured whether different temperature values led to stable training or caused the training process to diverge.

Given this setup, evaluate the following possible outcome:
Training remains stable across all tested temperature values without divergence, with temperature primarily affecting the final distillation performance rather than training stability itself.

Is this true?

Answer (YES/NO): NO